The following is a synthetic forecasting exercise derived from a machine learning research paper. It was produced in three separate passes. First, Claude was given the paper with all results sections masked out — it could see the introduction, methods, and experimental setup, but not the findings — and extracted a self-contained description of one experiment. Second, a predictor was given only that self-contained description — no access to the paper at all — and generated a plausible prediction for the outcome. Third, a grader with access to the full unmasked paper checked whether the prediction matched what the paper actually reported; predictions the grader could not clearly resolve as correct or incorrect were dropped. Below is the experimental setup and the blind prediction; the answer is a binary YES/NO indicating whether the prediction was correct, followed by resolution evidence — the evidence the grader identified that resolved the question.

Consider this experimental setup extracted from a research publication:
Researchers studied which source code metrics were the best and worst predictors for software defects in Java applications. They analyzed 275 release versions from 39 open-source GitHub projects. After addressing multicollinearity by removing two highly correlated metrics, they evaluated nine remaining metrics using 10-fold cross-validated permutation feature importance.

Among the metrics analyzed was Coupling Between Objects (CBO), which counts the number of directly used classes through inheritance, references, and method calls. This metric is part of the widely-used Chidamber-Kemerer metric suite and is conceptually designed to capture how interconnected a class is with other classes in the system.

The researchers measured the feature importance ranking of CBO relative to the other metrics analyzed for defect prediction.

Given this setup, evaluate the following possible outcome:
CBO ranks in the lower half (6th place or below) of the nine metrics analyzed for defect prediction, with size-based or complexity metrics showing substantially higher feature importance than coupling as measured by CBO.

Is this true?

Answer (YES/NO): YES